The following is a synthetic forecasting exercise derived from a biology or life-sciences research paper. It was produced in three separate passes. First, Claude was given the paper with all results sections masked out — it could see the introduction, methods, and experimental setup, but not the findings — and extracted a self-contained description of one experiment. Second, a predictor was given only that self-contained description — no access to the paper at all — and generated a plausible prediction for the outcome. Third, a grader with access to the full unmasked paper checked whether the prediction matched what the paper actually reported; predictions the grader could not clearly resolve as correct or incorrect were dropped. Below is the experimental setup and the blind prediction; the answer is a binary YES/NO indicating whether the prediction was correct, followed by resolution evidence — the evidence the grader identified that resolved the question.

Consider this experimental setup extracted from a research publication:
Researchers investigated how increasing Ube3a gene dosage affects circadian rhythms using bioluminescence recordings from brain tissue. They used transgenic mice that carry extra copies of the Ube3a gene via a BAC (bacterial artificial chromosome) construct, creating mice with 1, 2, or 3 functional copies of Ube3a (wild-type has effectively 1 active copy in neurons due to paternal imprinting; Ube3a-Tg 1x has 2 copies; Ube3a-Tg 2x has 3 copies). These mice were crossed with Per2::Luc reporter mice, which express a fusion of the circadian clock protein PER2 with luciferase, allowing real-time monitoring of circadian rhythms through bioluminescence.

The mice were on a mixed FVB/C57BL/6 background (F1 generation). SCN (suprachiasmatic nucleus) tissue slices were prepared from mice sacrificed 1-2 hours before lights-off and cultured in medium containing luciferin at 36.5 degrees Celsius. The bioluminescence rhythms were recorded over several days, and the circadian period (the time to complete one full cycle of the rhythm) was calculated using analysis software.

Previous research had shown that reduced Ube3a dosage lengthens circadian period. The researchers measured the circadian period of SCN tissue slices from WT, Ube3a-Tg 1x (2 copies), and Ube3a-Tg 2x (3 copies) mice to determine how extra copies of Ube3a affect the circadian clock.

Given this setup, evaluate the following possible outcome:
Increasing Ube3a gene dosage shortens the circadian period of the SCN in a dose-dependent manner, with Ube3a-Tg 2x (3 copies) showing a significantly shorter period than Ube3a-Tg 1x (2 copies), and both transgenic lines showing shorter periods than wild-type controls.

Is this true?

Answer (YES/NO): NO